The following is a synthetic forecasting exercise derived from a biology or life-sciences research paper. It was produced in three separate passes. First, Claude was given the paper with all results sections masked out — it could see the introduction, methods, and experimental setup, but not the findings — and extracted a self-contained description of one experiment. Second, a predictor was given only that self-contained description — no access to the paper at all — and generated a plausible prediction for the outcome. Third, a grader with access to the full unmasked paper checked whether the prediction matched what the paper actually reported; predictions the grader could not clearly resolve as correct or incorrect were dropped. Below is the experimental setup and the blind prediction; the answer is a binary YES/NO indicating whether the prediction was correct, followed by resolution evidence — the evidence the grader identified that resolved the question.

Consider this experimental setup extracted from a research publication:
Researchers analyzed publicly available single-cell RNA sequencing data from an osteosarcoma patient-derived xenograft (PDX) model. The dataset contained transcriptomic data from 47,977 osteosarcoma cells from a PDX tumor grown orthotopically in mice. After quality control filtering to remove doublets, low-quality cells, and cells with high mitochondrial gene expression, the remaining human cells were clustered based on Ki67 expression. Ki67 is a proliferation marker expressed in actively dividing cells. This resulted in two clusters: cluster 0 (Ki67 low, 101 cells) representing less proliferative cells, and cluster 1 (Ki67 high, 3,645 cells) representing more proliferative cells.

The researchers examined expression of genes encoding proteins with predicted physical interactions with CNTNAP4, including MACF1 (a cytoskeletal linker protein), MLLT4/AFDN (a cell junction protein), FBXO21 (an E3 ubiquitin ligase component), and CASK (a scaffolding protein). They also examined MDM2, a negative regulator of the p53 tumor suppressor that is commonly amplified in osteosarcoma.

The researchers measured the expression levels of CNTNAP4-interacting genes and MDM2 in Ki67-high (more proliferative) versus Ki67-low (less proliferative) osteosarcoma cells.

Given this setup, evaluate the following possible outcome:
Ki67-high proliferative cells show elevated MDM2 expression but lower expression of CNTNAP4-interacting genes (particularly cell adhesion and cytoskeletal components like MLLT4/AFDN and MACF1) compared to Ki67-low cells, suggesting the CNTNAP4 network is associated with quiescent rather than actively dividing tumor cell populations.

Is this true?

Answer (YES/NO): NO